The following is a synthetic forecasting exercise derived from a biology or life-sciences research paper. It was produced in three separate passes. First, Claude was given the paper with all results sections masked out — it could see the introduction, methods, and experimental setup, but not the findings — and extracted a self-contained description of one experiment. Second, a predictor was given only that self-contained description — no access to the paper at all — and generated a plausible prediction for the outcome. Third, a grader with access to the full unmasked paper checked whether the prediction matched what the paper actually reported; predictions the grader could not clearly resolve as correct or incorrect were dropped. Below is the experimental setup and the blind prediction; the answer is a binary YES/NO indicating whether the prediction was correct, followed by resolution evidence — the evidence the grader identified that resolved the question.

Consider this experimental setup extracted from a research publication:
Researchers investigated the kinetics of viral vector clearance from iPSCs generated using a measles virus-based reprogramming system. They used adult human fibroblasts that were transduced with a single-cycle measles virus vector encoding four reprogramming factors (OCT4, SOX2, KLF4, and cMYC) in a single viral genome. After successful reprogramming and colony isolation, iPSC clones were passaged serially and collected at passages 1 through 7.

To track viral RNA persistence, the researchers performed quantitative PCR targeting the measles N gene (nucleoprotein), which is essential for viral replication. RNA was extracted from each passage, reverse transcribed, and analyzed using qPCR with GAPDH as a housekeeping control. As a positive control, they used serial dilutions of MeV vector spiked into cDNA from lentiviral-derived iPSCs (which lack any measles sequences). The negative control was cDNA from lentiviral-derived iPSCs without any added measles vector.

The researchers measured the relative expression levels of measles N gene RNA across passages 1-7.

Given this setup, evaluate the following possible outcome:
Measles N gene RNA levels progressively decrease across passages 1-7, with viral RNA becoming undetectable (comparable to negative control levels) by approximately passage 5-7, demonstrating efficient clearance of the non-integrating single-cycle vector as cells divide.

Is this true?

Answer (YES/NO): YES